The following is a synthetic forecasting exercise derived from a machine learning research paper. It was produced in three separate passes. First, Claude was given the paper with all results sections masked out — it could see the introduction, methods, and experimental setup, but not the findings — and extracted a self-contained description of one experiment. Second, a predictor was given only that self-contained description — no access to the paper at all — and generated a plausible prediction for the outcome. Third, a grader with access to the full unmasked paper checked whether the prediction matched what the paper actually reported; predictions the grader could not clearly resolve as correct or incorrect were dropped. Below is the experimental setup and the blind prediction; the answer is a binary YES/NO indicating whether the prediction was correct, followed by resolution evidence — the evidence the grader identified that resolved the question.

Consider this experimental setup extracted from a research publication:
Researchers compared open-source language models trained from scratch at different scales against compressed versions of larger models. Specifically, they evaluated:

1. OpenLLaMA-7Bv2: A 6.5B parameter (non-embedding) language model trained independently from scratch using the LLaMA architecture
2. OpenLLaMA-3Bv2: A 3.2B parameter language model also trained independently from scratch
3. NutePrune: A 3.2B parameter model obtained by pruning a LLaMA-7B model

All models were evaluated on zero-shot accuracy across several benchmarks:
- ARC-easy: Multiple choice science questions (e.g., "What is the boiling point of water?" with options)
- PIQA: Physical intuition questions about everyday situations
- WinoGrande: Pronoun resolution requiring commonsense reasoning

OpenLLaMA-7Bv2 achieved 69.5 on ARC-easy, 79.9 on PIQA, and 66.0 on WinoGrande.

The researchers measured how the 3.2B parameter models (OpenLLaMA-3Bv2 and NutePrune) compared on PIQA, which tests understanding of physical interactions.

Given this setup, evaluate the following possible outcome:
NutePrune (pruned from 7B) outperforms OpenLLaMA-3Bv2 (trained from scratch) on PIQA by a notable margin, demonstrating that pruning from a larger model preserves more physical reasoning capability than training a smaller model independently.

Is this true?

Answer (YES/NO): NO